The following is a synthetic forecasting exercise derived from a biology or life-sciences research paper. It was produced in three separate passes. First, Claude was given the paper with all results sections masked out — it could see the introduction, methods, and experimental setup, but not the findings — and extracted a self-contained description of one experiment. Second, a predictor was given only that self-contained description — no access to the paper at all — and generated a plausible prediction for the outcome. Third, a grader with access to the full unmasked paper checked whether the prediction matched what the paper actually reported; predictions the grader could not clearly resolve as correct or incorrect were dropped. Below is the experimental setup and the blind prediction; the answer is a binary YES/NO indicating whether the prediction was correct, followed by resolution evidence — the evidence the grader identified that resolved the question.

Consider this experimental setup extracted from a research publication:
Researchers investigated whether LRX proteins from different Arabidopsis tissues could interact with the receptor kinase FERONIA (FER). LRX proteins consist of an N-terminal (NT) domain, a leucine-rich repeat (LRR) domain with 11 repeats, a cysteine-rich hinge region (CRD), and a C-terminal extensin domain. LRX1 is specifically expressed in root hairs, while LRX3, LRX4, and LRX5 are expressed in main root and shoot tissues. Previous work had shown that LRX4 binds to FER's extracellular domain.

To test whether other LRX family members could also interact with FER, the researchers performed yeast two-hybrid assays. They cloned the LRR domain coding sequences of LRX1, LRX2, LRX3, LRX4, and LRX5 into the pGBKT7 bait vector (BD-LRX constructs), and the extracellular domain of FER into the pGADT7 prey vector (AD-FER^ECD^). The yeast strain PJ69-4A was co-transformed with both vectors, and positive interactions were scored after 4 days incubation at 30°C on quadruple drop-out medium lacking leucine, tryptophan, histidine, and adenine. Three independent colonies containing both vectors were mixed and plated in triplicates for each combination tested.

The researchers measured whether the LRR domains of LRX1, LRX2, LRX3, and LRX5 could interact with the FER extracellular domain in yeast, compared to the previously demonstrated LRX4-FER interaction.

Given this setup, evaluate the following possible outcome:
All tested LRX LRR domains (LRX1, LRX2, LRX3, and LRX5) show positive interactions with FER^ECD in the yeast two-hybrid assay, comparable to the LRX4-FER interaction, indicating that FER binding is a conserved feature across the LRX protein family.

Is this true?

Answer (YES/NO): NO